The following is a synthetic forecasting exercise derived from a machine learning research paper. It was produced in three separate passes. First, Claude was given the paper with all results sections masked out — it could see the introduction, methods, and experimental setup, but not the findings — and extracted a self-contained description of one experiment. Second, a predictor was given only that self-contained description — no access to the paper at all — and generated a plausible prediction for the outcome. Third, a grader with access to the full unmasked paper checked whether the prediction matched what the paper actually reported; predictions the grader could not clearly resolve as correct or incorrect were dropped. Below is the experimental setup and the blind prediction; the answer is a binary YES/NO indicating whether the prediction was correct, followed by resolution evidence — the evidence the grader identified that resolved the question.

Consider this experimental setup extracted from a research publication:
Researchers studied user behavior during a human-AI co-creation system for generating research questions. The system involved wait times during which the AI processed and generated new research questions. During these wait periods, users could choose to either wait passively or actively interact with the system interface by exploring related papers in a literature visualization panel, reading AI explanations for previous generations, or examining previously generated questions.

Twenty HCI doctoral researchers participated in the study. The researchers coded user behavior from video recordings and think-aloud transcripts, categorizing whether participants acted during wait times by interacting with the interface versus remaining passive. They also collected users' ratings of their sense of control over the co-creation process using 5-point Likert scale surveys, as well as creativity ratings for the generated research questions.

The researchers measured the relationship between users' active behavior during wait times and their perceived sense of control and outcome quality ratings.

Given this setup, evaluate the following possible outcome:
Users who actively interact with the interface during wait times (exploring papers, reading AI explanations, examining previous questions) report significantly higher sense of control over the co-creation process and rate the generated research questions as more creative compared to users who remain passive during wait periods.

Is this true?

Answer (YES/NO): NO